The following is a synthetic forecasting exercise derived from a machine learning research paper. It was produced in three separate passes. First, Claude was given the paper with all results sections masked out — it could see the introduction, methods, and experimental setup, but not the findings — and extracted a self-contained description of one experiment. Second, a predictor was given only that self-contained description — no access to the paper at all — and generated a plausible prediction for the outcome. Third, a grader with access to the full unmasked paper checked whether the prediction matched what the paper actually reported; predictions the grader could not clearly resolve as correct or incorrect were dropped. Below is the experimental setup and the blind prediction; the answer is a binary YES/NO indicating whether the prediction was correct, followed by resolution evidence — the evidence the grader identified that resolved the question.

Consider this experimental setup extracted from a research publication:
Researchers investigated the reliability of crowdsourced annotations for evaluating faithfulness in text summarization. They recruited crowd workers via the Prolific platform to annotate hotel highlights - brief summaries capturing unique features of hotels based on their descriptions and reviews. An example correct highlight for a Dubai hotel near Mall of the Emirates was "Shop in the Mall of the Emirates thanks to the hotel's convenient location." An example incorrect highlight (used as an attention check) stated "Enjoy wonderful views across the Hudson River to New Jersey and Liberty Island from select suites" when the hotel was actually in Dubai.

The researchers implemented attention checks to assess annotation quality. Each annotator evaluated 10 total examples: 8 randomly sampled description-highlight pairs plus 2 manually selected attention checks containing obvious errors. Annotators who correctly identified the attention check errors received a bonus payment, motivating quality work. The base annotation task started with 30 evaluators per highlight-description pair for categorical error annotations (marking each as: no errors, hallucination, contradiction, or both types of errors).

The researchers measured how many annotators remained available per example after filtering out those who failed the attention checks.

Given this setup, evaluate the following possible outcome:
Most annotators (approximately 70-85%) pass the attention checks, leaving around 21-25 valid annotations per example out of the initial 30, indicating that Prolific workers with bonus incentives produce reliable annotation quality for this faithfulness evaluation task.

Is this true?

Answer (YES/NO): NO